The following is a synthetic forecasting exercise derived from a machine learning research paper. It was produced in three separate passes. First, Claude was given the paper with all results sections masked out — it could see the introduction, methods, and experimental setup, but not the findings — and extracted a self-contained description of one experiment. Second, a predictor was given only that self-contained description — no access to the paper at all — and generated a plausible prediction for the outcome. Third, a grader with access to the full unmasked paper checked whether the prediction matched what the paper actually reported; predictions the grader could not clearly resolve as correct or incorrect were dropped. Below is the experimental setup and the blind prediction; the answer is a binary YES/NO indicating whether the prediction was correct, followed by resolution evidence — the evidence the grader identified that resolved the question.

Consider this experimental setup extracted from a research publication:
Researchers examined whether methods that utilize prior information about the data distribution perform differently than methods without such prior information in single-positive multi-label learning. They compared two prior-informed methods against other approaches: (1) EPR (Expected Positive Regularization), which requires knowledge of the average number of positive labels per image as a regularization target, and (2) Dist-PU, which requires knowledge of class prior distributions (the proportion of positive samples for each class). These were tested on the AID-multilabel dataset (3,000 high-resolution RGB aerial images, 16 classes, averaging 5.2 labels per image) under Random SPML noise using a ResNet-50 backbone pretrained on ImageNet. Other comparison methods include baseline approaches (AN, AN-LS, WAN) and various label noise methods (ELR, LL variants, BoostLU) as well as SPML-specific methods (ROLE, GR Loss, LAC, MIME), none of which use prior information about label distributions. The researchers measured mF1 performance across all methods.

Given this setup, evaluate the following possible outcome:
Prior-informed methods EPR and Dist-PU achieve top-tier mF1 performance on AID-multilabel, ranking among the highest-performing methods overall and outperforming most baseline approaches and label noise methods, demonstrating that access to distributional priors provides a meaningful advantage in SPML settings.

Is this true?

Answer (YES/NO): YES